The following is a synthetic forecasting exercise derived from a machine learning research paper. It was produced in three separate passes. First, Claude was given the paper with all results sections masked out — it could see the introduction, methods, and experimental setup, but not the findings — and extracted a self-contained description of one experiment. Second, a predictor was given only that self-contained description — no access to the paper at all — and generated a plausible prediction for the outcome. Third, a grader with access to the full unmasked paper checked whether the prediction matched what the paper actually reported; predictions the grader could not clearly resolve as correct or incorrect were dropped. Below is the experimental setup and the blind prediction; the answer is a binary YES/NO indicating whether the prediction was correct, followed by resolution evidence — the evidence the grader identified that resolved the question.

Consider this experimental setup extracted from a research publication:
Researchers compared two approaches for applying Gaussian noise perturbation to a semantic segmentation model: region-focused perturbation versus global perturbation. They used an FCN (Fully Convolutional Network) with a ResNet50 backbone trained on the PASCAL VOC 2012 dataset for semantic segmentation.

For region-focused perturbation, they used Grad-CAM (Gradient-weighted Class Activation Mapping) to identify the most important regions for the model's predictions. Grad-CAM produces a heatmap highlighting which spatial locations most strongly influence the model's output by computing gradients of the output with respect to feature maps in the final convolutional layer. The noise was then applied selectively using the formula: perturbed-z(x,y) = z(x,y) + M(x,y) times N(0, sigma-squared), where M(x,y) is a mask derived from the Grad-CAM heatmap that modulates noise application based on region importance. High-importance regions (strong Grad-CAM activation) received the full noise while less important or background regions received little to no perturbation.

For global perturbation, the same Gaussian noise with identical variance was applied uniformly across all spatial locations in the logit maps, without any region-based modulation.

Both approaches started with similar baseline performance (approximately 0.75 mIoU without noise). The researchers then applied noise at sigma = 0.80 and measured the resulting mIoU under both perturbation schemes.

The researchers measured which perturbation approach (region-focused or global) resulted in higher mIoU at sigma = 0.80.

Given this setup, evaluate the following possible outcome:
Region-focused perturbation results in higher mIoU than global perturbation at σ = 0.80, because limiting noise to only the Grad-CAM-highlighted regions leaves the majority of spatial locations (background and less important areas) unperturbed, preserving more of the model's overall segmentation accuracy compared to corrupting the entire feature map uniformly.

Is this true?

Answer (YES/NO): YES